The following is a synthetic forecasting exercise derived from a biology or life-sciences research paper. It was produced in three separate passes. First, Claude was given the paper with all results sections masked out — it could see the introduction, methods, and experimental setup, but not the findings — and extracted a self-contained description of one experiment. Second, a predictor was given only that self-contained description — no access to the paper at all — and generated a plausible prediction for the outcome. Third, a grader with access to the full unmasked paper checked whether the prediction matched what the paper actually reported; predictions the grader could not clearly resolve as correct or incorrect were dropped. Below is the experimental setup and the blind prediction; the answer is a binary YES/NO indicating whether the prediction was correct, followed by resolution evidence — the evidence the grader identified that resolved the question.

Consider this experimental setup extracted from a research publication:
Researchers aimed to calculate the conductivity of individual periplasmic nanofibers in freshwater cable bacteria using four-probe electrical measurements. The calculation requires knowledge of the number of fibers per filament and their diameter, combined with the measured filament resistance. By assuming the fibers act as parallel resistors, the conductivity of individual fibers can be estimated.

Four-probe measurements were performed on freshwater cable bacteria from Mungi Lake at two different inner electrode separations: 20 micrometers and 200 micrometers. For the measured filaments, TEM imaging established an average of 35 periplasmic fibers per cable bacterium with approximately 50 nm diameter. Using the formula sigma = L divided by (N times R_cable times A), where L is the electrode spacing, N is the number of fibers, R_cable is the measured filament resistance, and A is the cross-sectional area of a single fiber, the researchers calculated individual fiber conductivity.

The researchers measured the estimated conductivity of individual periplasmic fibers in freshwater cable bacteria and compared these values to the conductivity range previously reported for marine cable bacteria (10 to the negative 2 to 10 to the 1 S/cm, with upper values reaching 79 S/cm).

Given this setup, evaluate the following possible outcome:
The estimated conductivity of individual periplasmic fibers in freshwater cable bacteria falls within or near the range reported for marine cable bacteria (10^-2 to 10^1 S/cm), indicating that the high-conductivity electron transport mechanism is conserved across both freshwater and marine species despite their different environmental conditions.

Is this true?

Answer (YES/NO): YES